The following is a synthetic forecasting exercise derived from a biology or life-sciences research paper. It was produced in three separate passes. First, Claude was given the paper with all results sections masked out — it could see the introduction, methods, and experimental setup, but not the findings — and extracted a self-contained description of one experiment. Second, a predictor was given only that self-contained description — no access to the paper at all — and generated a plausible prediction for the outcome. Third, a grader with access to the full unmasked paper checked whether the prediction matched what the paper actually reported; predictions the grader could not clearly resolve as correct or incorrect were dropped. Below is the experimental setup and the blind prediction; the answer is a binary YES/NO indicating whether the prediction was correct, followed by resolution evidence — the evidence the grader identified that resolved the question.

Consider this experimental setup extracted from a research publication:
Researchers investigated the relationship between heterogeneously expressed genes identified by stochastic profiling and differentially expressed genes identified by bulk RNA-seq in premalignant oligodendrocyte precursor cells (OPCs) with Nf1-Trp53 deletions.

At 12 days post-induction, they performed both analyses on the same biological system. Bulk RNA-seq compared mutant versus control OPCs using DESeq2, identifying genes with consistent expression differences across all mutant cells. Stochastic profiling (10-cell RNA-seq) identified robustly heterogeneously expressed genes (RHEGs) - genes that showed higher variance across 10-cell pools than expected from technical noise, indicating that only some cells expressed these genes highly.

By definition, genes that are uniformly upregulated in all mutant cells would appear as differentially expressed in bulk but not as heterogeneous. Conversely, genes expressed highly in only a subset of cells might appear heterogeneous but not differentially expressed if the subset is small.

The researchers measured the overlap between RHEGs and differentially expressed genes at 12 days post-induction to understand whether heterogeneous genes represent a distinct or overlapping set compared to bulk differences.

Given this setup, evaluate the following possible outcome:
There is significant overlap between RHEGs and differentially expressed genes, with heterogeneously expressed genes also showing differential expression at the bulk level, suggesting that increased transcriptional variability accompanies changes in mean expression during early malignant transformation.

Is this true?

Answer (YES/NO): NO